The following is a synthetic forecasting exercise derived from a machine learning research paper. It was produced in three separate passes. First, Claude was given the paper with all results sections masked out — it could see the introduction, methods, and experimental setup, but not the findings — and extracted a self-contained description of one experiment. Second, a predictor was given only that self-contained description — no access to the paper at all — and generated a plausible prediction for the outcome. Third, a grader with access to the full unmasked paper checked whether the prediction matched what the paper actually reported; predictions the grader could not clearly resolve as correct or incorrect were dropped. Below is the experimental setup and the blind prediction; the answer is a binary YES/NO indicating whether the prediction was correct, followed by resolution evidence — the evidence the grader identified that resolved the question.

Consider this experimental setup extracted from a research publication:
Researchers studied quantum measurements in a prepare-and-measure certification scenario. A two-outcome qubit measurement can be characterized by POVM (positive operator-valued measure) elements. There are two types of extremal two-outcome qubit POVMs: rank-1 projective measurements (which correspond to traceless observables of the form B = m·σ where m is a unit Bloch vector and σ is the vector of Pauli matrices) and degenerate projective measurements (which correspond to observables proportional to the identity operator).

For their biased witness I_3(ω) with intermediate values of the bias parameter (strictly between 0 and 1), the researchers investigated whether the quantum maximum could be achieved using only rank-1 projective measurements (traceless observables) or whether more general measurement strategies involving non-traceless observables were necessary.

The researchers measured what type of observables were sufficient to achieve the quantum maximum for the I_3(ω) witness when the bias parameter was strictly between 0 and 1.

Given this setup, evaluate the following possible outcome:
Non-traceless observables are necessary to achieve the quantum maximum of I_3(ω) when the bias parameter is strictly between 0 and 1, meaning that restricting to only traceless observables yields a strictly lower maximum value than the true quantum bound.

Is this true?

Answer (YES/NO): NO